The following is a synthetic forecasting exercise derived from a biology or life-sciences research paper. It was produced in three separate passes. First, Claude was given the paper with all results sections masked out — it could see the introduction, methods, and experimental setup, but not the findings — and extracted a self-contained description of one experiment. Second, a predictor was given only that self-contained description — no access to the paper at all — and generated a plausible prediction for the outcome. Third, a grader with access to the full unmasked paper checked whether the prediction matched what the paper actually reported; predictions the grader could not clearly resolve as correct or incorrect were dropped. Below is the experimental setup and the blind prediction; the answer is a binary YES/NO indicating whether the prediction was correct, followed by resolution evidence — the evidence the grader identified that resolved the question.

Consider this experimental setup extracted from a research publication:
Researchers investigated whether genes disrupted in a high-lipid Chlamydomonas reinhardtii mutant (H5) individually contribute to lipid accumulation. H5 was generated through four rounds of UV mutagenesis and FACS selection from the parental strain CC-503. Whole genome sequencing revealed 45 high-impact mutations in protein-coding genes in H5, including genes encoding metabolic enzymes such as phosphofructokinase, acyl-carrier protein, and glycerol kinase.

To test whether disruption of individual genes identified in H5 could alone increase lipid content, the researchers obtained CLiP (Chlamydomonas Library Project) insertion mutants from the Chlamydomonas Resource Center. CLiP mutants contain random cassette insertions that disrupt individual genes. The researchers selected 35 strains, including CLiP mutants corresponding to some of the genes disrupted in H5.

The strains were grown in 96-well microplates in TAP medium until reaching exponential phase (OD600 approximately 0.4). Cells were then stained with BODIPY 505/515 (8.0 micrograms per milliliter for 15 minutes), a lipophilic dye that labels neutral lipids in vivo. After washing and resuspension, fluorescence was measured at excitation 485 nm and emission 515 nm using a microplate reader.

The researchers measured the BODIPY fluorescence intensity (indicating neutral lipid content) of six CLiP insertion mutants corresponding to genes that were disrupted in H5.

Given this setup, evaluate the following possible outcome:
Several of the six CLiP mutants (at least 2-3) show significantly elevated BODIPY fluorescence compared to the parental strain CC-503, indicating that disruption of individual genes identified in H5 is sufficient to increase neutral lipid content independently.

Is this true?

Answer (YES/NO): YES